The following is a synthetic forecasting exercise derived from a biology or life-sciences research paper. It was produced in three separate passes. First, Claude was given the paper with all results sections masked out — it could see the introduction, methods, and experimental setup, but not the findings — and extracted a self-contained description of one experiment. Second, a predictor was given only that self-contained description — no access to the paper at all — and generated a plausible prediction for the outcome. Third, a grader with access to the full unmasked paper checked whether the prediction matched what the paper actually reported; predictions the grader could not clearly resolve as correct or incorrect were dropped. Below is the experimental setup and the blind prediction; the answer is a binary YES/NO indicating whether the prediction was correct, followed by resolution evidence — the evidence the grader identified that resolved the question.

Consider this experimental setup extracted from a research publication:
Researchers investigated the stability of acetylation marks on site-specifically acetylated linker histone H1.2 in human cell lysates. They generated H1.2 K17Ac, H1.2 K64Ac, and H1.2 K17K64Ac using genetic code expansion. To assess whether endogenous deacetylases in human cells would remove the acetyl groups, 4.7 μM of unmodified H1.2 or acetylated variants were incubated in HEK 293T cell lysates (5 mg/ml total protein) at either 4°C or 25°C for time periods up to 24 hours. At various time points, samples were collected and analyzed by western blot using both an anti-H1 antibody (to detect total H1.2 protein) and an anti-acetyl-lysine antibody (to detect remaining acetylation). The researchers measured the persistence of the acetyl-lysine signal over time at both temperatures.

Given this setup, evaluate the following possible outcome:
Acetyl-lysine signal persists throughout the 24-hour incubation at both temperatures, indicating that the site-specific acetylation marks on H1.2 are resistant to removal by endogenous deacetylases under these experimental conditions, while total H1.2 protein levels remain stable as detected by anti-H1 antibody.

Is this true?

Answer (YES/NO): YES